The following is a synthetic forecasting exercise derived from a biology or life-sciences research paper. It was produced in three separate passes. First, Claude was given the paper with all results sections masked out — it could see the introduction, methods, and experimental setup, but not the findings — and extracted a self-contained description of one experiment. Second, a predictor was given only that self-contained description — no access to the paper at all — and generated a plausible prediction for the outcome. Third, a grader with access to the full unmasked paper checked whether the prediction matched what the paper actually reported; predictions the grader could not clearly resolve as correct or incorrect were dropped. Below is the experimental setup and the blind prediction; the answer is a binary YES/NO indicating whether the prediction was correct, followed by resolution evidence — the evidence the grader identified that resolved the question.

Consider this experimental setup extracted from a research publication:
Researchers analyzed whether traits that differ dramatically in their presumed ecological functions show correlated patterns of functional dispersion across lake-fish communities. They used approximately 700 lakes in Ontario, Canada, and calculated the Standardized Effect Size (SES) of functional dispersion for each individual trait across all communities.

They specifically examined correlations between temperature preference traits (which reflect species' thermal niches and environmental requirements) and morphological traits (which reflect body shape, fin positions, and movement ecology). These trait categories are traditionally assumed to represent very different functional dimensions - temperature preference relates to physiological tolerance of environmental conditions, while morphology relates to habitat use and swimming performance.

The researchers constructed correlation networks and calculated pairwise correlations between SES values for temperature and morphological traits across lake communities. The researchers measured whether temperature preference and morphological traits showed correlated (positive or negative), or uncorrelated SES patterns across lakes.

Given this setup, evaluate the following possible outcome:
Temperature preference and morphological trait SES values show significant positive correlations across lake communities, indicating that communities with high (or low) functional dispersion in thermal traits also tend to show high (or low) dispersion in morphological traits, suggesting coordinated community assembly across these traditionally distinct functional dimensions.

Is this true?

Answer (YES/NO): NO